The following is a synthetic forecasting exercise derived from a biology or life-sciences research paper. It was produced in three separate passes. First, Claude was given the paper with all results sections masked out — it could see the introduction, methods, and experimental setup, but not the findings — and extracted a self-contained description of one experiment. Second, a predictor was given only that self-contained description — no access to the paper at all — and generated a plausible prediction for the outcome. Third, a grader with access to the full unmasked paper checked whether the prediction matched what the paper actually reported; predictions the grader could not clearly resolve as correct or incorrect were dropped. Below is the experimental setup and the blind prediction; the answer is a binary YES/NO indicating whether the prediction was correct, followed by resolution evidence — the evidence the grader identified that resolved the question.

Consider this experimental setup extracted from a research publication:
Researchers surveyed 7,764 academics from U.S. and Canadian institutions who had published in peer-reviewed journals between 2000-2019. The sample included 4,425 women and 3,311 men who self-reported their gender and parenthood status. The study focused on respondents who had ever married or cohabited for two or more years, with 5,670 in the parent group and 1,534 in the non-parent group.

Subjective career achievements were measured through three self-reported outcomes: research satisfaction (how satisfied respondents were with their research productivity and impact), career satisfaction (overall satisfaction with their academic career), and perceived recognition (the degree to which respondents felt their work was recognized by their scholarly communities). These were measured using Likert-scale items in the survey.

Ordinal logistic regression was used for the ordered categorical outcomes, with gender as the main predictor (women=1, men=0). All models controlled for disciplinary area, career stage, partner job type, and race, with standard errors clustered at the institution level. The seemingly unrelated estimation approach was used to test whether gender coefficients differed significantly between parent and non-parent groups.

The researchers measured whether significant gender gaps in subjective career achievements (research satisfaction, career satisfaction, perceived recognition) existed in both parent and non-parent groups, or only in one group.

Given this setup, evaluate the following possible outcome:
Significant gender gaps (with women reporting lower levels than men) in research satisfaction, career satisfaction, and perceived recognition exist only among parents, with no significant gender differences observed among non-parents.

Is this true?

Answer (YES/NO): NO